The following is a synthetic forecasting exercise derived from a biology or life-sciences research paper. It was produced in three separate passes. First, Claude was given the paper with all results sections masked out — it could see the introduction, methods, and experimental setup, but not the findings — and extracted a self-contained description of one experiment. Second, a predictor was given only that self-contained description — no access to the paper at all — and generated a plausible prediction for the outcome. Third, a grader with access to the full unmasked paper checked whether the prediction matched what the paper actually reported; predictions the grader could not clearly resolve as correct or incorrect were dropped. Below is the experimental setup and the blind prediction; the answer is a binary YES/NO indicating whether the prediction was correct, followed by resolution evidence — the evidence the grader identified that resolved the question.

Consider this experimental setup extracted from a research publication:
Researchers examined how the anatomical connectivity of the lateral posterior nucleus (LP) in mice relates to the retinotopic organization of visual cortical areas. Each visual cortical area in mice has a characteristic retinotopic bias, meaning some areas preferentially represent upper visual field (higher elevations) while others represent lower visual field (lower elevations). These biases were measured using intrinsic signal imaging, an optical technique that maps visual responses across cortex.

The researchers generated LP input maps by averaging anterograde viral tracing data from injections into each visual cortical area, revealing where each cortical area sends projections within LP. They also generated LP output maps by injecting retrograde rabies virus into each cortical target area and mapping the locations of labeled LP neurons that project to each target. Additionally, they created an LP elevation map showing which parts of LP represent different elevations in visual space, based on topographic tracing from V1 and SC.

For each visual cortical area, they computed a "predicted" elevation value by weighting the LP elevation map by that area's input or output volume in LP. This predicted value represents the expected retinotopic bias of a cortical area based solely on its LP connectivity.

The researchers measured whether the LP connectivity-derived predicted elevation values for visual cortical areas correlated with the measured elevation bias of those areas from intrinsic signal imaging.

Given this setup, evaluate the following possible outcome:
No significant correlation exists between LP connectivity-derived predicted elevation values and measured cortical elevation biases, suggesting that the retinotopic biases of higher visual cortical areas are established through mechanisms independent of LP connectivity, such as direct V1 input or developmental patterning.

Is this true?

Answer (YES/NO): NO